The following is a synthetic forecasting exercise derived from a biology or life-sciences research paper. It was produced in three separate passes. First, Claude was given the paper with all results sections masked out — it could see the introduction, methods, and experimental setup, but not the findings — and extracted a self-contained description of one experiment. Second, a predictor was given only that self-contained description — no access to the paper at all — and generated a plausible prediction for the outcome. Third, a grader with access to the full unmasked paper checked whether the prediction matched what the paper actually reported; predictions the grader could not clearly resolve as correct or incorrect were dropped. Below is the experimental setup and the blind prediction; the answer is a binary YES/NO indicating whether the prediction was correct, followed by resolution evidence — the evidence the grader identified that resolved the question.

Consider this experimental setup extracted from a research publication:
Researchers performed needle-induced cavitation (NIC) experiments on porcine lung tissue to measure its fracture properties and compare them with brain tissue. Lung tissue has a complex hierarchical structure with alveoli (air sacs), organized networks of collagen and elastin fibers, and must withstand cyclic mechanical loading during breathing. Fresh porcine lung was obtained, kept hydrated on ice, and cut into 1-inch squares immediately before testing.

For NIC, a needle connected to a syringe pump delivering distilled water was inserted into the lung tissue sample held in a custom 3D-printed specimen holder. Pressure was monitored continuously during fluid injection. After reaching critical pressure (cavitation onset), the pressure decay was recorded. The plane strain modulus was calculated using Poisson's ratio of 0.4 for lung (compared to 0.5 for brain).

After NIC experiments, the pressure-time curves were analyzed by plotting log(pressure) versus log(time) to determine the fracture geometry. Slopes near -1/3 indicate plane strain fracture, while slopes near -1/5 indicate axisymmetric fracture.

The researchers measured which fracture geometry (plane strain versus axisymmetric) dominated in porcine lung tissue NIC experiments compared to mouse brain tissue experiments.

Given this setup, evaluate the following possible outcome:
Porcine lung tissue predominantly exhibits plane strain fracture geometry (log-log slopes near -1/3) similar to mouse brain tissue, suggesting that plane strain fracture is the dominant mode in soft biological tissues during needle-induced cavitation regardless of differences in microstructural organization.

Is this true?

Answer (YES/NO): NO